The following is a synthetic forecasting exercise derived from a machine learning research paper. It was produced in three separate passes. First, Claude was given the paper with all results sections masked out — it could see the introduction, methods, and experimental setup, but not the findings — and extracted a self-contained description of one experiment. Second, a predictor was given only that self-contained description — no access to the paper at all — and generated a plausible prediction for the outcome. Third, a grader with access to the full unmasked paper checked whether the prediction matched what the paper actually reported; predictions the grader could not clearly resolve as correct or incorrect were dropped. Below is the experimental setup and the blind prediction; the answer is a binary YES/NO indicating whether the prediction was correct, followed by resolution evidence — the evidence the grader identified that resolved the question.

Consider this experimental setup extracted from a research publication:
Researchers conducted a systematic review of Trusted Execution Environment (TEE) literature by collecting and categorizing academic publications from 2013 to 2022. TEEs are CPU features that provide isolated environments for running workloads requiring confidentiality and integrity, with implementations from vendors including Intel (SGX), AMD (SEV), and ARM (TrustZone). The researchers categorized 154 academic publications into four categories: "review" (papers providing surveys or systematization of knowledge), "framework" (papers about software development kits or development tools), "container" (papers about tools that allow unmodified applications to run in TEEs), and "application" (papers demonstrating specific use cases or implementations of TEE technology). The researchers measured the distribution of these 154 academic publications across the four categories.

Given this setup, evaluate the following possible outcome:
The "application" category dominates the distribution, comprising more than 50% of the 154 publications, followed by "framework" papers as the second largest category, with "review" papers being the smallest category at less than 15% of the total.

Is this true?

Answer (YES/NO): NO